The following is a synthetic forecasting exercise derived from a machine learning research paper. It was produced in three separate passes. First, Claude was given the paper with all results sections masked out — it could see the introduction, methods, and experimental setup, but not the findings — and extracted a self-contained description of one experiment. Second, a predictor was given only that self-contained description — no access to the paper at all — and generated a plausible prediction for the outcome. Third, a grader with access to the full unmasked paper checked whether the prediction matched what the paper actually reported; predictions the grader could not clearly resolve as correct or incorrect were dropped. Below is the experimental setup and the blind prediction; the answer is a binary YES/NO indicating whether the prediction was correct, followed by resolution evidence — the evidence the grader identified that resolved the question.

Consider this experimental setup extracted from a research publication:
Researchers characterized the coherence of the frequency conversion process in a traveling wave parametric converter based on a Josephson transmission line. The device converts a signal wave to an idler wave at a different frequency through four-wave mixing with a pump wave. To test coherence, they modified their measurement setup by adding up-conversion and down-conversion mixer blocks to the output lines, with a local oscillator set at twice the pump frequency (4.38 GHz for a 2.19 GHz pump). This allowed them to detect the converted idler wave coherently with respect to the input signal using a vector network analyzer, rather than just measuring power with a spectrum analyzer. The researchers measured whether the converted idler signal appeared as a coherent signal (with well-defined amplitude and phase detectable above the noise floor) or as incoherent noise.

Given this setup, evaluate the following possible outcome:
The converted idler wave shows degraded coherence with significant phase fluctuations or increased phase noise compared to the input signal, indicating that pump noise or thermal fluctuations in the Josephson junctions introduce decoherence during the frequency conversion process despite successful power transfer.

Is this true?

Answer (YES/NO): NO